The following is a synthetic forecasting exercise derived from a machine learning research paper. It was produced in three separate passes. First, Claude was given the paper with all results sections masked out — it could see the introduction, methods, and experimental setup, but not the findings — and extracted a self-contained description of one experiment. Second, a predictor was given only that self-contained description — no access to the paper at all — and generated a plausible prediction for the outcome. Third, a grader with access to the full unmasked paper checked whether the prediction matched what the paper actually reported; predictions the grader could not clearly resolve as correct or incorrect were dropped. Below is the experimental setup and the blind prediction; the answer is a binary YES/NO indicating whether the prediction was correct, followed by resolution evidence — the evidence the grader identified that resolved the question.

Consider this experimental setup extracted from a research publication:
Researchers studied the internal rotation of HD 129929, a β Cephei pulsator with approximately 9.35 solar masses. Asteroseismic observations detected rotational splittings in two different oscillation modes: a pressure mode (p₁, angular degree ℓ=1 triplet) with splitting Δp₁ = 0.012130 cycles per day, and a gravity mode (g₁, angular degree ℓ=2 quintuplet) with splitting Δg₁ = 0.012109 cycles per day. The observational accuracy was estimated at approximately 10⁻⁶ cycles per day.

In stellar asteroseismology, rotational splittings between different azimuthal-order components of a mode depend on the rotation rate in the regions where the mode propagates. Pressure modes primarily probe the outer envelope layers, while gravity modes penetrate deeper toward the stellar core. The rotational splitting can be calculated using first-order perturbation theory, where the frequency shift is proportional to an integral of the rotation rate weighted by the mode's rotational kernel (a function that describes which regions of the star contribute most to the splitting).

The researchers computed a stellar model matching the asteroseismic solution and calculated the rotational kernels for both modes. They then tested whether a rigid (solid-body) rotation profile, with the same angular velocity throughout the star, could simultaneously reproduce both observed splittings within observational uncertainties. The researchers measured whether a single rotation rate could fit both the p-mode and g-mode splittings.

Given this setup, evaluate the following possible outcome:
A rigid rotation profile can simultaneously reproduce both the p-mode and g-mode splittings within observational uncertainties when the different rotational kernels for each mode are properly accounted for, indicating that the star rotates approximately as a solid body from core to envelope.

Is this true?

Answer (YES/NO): NO